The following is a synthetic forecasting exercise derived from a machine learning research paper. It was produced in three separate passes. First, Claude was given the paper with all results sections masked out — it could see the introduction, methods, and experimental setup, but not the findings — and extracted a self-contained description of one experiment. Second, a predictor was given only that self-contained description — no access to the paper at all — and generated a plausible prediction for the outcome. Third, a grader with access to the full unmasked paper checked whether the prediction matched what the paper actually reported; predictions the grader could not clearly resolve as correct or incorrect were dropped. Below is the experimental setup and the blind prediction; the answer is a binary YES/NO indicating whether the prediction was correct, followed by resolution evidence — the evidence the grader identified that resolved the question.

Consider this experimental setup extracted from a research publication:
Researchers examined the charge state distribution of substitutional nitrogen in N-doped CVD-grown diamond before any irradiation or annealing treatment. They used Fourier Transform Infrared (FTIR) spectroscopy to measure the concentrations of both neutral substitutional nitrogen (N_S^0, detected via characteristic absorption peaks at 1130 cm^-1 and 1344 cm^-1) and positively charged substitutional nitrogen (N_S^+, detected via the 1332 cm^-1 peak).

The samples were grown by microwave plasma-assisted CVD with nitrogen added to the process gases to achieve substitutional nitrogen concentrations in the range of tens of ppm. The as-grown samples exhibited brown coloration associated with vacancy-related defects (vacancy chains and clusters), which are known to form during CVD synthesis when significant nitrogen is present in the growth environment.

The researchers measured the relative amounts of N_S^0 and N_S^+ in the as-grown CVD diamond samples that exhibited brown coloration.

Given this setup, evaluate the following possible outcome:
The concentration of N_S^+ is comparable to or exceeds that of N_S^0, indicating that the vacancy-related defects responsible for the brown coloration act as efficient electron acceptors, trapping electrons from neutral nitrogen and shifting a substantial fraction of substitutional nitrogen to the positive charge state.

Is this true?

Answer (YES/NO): NO